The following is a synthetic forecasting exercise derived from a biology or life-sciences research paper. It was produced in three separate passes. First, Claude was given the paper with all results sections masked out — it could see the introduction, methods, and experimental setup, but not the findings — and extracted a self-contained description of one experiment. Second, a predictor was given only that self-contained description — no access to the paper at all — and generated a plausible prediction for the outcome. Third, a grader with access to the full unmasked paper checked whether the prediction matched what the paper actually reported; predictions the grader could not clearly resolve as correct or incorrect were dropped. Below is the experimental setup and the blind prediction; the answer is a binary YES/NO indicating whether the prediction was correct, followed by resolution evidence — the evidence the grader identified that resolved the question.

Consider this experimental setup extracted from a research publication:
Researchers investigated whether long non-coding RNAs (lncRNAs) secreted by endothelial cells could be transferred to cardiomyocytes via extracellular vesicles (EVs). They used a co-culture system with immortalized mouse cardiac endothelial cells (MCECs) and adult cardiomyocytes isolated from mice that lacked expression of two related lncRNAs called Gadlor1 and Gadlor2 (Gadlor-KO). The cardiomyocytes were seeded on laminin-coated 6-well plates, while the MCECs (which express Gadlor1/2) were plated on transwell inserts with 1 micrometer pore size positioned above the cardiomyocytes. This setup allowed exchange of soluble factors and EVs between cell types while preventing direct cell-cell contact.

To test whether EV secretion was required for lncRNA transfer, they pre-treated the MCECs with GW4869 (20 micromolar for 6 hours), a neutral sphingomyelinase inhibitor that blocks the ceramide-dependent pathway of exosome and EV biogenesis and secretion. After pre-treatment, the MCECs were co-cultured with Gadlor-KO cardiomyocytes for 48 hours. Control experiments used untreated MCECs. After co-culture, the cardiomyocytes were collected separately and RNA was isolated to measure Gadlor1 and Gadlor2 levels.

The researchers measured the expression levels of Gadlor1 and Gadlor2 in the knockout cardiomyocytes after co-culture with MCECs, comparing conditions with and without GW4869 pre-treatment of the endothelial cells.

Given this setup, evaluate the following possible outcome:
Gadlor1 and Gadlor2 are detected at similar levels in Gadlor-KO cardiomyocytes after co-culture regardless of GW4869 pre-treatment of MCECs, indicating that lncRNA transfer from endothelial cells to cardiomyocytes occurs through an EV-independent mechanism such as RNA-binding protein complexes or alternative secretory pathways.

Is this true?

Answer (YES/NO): NO